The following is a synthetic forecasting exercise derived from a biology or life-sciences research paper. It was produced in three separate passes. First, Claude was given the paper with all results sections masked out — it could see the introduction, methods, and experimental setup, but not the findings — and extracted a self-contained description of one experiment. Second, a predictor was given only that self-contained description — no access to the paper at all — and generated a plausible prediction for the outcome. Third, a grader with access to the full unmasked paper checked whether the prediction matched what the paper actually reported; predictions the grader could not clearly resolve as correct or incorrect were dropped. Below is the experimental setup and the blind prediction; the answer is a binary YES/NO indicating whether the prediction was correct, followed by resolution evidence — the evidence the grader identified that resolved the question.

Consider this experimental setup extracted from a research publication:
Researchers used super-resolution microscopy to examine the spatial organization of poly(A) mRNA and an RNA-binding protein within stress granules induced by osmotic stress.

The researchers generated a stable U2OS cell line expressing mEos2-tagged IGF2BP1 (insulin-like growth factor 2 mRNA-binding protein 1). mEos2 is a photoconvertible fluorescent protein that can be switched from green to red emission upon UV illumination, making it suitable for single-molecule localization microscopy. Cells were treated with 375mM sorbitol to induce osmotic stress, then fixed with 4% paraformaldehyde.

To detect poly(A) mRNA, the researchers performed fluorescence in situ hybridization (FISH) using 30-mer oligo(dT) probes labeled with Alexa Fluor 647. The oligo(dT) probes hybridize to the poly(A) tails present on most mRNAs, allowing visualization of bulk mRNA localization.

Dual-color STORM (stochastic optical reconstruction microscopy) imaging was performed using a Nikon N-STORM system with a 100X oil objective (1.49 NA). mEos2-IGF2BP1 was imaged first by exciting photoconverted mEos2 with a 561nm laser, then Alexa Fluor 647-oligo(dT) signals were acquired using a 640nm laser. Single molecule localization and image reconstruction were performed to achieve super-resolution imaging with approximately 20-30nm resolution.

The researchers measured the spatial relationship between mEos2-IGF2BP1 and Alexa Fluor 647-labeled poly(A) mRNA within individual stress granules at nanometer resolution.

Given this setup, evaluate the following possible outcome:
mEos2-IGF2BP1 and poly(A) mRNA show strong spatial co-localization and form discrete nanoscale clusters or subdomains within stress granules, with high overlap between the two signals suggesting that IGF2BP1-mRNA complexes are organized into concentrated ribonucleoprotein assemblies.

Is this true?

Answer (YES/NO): NO